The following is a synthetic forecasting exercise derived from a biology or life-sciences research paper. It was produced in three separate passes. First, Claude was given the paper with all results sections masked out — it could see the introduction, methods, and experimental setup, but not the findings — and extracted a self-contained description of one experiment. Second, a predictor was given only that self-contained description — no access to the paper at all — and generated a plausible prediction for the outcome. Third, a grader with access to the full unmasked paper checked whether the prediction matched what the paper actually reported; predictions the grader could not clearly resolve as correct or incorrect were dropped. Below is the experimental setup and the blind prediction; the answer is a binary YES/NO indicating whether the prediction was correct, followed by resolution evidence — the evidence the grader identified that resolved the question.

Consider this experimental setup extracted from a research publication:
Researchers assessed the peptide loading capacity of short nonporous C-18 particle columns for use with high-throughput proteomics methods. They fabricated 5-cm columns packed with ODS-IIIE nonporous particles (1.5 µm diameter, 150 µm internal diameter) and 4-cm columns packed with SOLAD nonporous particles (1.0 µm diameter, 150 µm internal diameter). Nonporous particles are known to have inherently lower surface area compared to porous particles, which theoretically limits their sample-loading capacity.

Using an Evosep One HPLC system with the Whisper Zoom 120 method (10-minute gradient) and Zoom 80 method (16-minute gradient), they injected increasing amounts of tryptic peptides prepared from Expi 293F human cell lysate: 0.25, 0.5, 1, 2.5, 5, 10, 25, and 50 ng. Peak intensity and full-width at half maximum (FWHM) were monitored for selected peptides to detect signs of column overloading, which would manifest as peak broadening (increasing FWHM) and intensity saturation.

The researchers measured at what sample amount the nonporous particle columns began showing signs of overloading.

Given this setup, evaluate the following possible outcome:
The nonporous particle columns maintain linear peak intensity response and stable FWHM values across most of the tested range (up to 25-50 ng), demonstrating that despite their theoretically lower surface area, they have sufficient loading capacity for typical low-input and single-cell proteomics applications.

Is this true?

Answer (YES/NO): NO